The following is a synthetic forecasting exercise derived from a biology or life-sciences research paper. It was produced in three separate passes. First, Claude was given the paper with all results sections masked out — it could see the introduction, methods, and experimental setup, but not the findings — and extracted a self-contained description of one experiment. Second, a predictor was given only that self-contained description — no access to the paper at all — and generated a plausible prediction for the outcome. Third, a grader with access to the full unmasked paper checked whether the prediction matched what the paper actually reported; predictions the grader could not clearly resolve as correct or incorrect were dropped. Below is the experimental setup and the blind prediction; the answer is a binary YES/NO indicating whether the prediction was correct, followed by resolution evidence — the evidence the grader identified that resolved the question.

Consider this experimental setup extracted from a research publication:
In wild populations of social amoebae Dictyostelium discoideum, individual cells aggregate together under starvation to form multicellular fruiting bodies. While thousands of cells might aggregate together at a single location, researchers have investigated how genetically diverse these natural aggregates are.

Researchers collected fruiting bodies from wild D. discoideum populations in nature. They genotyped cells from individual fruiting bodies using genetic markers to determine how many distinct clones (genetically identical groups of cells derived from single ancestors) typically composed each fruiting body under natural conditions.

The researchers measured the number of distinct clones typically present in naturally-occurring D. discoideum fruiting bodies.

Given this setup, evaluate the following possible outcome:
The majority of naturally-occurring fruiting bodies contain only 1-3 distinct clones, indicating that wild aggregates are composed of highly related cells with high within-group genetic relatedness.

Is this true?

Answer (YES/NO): YES